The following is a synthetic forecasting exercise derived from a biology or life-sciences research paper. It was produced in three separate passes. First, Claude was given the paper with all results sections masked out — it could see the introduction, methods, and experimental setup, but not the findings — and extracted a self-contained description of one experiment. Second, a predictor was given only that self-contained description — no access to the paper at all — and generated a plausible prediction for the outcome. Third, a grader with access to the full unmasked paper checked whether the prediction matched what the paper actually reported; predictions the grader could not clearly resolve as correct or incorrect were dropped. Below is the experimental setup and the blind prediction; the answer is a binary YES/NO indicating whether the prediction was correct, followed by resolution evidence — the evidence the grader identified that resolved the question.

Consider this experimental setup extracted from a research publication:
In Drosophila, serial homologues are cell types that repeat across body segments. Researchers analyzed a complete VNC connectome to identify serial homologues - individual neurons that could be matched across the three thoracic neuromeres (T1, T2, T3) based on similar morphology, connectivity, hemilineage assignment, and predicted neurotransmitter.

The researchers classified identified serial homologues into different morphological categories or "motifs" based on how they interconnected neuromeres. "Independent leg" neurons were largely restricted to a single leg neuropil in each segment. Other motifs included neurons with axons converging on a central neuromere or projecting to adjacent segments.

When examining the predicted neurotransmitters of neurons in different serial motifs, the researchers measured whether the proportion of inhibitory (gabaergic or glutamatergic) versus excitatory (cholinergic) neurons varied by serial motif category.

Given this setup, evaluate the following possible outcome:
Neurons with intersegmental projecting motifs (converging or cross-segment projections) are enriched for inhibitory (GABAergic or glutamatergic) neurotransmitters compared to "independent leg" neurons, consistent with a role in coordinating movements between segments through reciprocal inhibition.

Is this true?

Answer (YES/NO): NO